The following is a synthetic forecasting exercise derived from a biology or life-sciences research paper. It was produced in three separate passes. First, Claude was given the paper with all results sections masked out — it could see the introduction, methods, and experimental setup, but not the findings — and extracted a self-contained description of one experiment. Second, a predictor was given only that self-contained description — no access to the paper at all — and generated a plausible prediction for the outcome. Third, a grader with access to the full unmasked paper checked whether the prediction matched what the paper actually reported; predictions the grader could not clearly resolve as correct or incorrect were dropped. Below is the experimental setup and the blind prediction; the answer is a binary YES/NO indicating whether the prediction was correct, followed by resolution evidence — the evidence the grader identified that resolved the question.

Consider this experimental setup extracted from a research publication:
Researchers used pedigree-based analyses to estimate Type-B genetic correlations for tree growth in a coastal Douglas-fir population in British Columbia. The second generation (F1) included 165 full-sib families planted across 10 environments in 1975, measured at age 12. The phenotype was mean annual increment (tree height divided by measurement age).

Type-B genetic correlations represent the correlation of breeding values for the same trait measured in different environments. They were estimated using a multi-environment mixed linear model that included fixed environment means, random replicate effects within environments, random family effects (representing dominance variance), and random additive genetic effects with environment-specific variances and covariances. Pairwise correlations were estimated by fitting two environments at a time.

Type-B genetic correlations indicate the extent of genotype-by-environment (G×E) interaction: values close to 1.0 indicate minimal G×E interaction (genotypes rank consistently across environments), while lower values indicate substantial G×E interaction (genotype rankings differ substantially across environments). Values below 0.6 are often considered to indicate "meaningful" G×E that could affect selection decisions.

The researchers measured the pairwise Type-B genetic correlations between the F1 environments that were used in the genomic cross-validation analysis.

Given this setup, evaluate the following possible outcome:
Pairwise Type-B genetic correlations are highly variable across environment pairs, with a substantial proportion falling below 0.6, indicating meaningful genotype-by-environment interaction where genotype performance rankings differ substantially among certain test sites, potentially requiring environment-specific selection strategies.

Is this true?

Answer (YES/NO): NO